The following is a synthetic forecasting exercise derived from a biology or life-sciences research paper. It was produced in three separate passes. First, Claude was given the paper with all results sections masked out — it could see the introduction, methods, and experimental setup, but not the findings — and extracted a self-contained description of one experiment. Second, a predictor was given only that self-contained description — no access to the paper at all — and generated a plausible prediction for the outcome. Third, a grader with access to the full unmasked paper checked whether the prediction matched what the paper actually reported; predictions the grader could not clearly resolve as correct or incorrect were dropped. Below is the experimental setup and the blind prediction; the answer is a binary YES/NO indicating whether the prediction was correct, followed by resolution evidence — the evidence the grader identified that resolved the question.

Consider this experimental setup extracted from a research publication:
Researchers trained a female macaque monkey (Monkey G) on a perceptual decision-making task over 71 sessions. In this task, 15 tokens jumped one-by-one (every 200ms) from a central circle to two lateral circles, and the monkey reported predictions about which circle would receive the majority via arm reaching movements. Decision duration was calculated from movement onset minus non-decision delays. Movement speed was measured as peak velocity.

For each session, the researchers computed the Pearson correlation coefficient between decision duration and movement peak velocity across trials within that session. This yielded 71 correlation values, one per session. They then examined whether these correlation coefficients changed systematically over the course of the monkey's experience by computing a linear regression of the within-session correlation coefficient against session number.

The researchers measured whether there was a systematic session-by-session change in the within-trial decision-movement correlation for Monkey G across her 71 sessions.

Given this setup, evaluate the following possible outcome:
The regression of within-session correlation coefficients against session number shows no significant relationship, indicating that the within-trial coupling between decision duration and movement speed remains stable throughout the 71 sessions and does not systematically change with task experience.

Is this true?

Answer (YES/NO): NO